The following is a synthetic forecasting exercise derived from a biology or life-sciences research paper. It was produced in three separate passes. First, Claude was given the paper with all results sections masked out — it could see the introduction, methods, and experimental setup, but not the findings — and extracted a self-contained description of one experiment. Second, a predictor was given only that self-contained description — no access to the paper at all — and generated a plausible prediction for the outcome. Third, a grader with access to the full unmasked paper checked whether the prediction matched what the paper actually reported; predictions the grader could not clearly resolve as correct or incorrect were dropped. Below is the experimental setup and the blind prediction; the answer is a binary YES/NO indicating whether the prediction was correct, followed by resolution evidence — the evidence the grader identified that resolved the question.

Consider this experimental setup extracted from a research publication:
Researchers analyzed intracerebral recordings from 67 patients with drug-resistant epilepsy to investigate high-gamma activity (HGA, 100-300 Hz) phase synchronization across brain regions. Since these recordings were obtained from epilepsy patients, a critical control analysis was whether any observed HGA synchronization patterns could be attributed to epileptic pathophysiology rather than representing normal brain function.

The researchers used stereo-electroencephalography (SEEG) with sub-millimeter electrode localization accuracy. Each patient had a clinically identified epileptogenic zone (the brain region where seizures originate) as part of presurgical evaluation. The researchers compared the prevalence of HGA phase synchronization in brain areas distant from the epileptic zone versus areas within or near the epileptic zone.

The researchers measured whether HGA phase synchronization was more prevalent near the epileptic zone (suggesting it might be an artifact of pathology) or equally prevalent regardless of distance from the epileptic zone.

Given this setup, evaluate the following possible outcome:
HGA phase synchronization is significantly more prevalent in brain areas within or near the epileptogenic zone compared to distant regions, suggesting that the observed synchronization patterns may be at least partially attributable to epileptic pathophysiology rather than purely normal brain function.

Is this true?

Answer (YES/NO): NO